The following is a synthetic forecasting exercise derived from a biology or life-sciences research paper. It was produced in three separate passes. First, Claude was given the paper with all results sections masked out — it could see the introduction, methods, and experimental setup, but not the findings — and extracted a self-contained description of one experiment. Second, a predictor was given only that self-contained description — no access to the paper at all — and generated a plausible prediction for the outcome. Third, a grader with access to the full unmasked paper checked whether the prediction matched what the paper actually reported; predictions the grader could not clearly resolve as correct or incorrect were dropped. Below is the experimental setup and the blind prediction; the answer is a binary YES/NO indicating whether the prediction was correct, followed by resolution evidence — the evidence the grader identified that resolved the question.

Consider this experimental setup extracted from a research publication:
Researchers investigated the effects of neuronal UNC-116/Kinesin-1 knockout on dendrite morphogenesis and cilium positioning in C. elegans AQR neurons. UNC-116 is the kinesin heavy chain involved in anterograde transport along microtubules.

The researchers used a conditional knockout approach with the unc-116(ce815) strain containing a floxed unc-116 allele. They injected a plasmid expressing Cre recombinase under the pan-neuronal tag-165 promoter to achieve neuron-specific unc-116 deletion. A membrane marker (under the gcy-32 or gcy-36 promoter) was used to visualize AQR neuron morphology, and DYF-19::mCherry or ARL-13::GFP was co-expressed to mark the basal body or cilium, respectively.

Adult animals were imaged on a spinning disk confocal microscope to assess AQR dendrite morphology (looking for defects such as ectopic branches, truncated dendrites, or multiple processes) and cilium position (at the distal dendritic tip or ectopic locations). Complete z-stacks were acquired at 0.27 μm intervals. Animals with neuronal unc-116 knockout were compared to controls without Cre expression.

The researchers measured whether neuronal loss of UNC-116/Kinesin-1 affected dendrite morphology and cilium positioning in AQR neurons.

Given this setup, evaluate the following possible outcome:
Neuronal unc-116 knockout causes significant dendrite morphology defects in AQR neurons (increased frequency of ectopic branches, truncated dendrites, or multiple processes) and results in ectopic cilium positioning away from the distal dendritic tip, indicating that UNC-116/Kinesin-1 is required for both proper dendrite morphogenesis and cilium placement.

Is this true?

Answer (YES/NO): YES